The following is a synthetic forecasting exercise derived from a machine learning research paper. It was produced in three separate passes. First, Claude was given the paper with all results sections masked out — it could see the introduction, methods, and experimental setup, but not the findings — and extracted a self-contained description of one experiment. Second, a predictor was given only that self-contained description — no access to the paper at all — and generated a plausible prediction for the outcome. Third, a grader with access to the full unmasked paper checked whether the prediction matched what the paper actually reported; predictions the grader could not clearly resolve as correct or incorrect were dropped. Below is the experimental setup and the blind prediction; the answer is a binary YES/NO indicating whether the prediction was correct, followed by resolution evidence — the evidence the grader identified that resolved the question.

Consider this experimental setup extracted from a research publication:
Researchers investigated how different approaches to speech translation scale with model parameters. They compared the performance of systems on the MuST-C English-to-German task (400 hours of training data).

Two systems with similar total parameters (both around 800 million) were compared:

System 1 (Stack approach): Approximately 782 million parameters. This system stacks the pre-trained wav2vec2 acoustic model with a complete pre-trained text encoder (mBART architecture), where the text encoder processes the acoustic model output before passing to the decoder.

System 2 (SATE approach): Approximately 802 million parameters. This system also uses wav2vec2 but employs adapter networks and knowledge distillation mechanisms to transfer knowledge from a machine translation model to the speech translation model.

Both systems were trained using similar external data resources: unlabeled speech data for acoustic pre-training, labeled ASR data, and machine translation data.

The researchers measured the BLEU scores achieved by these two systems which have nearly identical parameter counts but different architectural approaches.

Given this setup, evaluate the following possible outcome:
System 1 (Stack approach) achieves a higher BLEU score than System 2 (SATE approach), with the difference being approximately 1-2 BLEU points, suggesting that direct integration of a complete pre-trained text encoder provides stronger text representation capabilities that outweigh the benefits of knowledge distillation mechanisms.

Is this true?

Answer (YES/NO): NO